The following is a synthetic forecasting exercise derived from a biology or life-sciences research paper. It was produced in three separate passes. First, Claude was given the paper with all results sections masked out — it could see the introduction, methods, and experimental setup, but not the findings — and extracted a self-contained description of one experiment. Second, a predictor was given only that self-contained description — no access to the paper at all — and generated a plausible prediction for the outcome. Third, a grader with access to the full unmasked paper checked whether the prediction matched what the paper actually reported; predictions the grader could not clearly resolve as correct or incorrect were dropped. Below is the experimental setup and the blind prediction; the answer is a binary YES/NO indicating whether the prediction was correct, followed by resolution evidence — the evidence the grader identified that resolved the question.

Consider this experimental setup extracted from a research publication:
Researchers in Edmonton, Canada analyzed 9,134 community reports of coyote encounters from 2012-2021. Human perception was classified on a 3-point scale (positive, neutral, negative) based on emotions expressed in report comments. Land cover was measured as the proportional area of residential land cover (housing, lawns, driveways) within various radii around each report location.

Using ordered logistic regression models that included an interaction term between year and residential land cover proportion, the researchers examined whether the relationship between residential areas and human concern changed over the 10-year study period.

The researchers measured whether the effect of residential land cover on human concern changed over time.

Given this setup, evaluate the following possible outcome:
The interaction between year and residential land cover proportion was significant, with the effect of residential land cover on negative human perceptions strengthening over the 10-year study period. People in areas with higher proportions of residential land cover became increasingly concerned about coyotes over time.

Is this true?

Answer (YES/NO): NO